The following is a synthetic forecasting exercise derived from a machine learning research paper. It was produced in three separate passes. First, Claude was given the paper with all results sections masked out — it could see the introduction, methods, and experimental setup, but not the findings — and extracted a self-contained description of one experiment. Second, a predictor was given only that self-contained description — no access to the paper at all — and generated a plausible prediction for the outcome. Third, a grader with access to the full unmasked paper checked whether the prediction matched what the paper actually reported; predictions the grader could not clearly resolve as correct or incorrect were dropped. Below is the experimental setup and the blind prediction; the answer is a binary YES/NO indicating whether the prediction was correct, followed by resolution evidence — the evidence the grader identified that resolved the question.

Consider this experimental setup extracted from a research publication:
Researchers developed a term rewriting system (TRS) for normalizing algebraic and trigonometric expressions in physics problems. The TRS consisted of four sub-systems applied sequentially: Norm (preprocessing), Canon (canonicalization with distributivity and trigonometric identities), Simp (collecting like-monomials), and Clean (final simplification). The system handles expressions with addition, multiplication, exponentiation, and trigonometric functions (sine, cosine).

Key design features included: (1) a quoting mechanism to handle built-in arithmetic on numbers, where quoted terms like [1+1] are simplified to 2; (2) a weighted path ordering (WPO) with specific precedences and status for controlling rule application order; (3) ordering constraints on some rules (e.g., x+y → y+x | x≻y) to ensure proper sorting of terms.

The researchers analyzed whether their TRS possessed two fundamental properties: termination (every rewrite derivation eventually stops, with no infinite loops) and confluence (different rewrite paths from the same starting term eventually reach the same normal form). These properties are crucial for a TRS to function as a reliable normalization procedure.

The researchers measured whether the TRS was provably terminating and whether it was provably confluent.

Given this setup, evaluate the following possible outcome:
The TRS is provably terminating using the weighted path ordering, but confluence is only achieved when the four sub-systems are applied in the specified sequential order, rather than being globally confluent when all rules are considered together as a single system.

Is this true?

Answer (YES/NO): NO